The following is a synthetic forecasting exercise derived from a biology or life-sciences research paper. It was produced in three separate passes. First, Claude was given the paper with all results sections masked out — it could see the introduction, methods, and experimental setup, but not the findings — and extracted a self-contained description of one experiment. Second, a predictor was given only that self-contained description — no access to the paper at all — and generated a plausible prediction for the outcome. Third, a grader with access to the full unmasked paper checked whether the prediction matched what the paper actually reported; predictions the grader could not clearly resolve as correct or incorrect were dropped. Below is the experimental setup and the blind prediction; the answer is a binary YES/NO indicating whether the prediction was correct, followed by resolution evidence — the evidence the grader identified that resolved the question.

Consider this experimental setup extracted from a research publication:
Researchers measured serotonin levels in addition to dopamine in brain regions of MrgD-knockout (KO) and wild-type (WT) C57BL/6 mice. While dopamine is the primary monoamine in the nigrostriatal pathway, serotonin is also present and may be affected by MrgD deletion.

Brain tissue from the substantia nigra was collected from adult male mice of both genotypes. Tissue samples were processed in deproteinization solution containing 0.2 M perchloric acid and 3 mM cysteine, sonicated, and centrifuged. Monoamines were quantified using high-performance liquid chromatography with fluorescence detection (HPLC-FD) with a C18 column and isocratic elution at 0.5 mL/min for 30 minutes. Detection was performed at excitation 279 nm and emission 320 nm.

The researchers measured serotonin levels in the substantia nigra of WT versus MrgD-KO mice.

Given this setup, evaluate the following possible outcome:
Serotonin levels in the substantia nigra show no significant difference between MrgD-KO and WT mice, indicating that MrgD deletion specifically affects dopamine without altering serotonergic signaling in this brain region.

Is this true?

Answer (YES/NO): NO